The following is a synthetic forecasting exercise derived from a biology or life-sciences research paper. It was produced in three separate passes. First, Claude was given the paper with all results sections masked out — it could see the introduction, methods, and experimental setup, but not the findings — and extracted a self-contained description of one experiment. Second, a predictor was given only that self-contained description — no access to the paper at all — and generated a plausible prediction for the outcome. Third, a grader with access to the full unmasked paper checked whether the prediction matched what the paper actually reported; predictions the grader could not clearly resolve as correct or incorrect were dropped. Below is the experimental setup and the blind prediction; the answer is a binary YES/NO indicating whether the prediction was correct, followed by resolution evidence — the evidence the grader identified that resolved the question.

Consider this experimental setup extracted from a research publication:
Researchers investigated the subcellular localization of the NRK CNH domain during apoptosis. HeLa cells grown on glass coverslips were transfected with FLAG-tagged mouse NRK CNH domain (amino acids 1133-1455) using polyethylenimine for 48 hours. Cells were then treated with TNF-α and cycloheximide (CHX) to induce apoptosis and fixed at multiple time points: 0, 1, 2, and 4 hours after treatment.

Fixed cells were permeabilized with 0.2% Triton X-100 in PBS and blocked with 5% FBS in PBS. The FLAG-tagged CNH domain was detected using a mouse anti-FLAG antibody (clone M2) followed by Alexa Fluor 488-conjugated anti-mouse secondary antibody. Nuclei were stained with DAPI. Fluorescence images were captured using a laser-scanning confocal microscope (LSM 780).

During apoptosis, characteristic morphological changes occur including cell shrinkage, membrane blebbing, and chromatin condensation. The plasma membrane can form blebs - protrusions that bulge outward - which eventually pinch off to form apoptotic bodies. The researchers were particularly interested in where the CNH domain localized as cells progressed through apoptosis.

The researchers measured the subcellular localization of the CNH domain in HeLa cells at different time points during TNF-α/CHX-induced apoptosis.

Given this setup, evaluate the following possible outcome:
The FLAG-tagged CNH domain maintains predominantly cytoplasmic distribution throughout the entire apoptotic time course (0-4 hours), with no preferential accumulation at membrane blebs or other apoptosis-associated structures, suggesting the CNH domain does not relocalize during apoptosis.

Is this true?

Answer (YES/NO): NO